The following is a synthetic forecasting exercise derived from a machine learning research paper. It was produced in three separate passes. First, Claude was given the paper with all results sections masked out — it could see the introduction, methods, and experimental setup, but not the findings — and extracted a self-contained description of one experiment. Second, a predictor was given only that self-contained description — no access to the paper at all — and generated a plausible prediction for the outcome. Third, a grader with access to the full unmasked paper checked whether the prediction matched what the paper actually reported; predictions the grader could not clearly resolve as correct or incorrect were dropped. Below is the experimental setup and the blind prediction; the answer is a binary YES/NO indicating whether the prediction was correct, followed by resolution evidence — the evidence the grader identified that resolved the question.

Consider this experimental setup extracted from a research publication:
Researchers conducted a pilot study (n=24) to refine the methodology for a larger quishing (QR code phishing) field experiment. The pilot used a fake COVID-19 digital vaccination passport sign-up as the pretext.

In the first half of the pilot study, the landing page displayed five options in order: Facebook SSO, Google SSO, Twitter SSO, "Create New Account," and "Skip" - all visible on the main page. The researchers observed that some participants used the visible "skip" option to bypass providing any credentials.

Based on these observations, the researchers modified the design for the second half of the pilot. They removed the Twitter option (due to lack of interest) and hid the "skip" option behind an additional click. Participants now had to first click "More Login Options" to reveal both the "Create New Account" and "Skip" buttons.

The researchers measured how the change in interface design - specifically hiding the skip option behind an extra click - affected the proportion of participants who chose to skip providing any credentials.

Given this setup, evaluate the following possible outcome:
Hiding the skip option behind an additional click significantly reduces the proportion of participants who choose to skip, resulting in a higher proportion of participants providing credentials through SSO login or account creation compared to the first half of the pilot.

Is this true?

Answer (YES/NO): YES